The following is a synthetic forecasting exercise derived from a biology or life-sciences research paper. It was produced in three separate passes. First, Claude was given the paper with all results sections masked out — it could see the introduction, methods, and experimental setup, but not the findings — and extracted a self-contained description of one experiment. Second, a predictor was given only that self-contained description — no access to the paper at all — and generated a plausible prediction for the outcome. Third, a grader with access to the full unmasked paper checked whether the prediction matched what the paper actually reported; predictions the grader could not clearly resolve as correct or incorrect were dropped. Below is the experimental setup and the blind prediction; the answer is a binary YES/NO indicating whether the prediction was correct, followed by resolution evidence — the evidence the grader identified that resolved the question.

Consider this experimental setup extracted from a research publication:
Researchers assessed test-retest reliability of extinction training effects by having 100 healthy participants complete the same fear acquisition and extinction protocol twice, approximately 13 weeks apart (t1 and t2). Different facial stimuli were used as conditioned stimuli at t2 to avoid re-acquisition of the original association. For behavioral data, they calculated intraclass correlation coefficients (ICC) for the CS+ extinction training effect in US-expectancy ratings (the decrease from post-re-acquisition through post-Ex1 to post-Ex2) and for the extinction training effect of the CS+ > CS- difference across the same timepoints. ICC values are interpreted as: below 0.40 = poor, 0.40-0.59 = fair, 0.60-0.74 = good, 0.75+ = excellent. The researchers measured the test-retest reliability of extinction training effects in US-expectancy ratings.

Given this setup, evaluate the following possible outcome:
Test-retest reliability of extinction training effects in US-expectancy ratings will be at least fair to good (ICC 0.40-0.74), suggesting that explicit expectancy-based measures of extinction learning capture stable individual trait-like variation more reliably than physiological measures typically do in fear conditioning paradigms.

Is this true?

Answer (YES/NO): YES